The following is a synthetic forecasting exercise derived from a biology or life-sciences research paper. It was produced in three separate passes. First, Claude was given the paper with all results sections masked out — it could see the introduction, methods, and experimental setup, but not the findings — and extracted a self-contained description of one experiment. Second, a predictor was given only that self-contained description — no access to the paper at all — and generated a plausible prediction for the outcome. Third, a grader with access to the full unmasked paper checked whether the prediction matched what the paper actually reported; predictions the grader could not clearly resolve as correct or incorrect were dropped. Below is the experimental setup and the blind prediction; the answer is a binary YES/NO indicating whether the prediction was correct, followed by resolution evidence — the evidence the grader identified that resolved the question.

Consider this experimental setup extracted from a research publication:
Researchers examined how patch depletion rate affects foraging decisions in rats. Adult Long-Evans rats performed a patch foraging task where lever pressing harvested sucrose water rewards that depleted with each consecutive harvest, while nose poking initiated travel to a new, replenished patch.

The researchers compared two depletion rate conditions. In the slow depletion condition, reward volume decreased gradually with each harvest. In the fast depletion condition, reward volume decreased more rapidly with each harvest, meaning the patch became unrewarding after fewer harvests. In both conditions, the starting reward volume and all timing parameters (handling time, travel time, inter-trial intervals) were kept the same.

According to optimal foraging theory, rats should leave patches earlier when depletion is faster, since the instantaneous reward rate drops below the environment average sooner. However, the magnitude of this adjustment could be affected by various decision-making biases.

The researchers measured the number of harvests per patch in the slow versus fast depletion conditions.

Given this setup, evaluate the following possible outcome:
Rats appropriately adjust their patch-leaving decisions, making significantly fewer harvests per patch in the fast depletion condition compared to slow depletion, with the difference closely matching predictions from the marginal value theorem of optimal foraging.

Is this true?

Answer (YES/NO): NO